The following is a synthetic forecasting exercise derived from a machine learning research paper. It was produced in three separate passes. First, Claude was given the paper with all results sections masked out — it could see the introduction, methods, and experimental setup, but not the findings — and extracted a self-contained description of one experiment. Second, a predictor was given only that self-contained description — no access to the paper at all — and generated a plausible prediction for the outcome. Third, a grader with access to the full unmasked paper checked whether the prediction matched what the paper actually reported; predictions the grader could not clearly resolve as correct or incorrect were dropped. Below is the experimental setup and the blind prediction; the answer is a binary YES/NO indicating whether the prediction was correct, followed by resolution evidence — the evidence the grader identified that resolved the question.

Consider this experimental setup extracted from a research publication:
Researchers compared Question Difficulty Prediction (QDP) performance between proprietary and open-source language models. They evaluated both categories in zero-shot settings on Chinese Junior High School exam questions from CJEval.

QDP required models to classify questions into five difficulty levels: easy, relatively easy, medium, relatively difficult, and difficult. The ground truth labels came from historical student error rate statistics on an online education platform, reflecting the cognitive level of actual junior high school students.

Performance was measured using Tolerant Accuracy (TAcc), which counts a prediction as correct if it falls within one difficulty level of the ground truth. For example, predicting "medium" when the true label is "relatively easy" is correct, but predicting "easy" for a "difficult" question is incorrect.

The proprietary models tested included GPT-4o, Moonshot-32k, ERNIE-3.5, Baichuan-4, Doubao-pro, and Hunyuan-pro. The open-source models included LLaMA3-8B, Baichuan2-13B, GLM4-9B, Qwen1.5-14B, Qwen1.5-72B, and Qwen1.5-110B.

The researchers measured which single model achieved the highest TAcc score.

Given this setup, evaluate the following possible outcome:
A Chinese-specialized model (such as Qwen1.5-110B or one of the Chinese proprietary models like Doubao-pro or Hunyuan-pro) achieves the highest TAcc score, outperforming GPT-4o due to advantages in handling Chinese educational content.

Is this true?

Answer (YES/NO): YES